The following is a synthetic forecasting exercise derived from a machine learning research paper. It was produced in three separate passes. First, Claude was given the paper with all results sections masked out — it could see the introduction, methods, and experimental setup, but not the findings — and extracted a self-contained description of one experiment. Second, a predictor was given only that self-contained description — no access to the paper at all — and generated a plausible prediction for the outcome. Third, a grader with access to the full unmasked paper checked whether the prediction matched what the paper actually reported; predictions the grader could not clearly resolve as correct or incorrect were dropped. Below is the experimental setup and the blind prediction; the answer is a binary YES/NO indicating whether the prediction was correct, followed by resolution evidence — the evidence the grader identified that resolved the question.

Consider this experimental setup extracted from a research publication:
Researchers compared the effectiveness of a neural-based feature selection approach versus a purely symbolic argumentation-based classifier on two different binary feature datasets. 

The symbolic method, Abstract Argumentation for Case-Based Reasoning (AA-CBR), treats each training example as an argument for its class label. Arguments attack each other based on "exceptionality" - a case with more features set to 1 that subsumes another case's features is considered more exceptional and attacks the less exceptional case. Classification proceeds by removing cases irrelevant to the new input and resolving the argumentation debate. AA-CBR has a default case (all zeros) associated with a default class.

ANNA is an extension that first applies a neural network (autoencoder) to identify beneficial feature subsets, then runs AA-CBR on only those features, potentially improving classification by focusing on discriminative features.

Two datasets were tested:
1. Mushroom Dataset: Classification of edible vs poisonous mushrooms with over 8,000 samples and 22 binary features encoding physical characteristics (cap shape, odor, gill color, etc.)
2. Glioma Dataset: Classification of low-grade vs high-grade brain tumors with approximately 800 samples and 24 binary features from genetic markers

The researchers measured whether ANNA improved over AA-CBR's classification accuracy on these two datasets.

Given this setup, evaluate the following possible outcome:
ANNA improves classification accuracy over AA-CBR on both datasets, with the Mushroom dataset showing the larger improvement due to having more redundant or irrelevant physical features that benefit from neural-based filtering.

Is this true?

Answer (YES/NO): NO